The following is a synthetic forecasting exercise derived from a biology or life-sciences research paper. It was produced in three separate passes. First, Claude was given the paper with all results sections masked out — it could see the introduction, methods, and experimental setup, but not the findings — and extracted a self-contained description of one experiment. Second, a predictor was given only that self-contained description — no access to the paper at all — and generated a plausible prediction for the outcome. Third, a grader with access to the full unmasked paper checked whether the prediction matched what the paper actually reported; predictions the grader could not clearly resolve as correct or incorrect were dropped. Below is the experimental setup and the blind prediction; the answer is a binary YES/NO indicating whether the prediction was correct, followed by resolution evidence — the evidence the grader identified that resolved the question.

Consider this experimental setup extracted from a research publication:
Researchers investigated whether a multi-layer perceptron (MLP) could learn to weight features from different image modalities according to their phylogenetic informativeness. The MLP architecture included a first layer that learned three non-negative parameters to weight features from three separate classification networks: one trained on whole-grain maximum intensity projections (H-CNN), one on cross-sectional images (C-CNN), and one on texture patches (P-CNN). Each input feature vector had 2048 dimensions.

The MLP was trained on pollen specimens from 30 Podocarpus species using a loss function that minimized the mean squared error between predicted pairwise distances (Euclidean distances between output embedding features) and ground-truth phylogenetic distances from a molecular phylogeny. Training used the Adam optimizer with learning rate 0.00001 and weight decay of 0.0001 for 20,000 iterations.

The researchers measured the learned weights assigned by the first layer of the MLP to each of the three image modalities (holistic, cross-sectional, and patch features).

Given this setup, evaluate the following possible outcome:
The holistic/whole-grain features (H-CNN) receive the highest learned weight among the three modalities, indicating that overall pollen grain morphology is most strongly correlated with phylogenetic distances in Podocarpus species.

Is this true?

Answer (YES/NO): NO